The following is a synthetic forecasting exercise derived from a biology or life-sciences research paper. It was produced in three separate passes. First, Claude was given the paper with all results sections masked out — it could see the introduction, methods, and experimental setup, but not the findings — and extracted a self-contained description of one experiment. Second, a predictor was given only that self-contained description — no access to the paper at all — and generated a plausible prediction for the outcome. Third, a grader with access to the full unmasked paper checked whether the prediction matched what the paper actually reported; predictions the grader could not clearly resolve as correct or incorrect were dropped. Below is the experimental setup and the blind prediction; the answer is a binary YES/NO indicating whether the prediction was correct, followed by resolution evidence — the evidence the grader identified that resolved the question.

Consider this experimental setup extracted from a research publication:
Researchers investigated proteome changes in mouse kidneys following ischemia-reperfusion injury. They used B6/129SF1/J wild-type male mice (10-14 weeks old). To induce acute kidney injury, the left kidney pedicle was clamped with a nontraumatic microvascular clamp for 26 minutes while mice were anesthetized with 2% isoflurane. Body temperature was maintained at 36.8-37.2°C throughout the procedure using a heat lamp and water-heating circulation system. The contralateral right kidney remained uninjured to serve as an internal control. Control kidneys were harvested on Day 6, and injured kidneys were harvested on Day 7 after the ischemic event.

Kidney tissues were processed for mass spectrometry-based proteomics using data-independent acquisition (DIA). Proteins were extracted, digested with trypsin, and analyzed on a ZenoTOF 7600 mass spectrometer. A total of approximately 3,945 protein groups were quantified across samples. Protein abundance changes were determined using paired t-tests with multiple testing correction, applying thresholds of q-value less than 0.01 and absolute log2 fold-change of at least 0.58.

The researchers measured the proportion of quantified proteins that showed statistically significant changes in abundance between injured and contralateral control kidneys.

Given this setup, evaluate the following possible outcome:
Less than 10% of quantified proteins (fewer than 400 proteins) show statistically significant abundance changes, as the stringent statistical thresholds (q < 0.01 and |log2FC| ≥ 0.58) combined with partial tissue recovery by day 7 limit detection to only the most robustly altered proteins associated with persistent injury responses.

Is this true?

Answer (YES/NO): NO